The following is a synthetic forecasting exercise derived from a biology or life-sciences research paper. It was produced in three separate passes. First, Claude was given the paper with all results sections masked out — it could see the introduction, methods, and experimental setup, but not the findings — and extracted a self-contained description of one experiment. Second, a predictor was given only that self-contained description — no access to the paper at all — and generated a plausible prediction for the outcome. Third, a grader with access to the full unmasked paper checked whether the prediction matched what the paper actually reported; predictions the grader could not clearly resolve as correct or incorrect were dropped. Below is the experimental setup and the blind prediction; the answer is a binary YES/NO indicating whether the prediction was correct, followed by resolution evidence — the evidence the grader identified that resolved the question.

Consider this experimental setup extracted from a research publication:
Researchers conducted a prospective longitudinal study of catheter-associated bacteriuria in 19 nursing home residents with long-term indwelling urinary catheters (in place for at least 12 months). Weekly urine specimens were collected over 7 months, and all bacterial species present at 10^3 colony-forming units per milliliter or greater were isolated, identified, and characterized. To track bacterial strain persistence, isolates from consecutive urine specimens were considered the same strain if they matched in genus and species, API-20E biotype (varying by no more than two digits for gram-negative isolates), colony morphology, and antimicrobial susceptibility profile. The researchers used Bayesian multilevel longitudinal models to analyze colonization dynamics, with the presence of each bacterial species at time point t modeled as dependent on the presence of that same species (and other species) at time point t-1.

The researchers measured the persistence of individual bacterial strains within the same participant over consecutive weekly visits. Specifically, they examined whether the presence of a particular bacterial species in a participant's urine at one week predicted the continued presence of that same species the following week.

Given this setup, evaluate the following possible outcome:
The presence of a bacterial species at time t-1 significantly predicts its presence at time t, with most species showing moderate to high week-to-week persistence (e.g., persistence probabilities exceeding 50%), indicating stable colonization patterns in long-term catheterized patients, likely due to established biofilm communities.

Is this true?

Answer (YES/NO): YES